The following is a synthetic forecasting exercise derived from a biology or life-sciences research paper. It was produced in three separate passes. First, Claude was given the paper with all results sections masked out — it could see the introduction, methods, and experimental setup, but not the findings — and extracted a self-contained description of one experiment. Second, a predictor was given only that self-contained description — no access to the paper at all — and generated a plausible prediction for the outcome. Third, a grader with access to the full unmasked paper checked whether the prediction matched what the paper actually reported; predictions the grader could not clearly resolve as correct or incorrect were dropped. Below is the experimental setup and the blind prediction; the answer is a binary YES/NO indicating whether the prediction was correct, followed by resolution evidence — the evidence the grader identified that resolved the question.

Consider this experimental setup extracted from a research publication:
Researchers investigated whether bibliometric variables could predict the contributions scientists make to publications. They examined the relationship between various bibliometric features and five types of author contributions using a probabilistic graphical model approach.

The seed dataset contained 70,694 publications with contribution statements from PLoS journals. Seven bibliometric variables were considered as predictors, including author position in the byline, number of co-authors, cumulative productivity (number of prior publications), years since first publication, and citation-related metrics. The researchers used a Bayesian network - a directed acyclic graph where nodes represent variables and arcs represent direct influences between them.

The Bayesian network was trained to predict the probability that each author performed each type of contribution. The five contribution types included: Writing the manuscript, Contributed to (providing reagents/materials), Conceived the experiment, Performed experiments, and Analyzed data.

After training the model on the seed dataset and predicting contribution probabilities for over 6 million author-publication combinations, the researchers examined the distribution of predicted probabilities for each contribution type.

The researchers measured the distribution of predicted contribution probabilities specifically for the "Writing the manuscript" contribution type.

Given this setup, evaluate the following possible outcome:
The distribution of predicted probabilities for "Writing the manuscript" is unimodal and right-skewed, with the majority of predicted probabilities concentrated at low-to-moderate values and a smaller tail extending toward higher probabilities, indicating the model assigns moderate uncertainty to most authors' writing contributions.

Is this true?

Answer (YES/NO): NO